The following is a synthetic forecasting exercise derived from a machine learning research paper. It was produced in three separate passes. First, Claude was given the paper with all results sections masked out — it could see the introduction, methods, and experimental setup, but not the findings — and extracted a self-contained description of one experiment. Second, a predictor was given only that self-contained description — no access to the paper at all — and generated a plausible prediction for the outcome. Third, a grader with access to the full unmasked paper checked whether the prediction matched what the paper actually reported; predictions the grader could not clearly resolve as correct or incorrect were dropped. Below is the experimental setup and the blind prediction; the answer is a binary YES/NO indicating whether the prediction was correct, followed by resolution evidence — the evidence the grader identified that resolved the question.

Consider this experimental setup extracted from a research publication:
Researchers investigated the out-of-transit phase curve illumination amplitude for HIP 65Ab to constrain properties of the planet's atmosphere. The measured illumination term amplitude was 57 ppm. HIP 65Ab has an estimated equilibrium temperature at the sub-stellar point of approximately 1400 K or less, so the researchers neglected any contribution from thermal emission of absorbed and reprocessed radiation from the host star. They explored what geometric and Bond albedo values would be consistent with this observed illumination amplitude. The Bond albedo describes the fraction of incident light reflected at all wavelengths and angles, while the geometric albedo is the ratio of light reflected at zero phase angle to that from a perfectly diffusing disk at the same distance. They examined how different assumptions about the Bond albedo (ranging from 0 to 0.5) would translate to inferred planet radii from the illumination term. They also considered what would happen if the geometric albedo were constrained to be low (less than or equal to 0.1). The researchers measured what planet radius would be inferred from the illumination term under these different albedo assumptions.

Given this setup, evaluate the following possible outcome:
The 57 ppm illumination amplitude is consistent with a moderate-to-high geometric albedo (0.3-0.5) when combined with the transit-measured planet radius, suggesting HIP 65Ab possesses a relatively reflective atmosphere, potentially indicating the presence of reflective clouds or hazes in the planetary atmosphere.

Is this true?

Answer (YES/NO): NO